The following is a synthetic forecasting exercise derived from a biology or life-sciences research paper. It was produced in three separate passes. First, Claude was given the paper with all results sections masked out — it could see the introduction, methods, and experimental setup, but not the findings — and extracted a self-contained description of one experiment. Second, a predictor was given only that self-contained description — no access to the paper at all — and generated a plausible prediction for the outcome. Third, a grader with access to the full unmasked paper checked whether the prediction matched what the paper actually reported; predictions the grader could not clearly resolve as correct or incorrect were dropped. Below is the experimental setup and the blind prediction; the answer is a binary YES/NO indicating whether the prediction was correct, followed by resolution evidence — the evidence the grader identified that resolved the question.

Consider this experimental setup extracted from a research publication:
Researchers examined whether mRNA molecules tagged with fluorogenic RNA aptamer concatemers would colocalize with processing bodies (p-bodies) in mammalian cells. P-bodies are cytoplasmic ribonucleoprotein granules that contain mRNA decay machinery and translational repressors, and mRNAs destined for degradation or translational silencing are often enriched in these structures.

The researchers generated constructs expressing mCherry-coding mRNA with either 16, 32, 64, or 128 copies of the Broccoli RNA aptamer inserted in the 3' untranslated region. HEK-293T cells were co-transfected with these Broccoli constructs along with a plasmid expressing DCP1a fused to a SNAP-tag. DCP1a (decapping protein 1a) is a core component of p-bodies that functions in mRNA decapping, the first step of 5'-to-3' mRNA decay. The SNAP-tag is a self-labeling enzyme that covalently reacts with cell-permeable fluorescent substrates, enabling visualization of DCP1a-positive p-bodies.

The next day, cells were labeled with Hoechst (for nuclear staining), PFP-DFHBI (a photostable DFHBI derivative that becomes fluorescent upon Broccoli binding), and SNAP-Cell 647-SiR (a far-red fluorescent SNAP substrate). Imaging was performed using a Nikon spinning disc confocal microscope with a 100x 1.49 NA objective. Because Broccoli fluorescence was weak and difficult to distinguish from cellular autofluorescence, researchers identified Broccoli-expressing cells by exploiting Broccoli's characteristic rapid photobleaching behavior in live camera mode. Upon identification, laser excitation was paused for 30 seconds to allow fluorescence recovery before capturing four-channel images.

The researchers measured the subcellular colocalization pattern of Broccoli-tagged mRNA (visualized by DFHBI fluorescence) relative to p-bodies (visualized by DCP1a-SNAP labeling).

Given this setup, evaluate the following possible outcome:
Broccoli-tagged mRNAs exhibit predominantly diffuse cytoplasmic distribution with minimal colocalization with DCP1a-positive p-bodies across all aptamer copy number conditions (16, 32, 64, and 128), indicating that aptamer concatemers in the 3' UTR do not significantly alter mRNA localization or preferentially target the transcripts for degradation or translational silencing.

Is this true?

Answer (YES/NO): NO